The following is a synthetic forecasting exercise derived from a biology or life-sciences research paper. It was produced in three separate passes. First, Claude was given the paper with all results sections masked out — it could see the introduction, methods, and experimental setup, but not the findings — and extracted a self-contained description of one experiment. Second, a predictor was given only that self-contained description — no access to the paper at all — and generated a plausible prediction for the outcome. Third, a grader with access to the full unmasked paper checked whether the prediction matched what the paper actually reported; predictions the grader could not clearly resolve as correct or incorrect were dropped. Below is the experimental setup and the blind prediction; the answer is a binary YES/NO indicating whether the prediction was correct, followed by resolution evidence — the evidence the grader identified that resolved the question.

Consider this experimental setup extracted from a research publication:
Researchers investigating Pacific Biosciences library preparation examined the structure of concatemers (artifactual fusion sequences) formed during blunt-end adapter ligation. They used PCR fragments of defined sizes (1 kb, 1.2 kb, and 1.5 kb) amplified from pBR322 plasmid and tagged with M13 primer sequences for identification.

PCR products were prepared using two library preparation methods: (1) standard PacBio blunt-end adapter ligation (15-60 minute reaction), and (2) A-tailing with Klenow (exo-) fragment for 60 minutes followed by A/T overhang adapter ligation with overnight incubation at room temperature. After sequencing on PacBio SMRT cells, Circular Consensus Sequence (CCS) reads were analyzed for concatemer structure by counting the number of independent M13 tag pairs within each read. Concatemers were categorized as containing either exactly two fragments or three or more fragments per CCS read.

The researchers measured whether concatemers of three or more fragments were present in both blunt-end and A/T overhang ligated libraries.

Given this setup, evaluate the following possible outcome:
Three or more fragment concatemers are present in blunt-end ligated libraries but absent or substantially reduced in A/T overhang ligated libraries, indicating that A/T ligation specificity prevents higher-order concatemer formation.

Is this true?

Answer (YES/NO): YES